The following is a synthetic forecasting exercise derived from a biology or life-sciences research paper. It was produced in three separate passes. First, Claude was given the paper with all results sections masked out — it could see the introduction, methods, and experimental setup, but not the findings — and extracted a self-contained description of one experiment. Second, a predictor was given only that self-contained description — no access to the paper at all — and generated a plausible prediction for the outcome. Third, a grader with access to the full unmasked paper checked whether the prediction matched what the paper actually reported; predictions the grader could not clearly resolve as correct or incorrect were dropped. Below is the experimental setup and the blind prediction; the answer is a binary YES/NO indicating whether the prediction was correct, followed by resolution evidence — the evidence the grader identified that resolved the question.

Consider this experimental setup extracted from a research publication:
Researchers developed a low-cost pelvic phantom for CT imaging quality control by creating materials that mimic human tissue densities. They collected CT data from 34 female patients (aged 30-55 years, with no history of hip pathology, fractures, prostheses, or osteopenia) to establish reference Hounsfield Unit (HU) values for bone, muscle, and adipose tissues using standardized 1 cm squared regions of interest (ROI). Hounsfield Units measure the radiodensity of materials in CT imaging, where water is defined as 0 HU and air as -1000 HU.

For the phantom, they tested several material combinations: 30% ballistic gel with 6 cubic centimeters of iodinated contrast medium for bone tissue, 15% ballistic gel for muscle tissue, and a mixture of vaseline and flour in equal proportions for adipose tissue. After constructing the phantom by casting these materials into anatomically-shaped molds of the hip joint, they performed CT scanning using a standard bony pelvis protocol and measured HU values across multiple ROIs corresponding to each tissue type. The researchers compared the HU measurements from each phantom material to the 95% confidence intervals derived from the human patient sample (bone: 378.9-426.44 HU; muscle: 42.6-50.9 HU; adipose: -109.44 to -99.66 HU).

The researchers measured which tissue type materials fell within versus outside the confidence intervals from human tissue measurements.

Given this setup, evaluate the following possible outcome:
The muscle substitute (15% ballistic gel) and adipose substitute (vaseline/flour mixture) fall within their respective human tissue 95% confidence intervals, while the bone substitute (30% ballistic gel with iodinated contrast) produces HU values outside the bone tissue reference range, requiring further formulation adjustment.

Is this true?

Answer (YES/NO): NO